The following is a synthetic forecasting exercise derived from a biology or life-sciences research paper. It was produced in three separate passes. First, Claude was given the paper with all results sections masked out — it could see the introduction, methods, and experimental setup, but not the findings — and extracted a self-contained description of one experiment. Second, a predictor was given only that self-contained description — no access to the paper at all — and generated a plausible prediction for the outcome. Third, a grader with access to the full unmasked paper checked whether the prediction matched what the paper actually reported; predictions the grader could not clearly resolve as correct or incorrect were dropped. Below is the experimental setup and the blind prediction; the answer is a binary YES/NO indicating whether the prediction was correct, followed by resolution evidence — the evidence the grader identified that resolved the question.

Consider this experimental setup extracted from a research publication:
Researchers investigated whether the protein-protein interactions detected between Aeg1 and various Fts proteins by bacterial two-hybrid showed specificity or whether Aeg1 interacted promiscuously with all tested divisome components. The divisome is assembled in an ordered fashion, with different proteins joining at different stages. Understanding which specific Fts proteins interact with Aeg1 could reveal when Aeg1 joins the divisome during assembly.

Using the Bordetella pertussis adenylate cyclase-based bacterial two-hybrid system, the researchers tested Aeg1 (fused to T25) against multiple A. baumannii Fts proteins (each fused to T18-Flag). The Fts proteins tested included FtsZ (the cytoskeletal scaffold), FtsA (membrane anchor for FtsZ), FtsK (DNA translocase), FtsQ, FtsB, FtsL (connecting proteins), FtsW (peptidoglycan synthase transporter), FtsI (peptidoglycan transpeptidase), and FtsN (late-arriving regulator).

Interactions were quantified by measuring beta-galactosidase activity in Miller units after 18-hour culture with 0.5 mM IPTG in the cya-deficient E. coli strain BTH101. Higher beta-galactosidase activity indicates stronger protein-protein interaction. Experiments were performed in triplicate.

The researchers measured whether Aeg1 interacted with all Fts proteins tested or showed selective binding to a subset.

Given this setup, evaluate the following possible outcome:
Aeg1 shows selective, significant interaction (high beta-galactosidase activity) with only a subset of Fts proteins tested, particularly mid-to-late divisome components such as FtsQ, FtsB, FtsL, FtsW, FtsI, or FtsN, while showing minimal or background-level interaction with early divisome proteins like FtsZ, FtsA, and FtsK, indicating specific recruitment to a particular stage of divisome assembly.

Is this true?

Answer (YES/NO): NO